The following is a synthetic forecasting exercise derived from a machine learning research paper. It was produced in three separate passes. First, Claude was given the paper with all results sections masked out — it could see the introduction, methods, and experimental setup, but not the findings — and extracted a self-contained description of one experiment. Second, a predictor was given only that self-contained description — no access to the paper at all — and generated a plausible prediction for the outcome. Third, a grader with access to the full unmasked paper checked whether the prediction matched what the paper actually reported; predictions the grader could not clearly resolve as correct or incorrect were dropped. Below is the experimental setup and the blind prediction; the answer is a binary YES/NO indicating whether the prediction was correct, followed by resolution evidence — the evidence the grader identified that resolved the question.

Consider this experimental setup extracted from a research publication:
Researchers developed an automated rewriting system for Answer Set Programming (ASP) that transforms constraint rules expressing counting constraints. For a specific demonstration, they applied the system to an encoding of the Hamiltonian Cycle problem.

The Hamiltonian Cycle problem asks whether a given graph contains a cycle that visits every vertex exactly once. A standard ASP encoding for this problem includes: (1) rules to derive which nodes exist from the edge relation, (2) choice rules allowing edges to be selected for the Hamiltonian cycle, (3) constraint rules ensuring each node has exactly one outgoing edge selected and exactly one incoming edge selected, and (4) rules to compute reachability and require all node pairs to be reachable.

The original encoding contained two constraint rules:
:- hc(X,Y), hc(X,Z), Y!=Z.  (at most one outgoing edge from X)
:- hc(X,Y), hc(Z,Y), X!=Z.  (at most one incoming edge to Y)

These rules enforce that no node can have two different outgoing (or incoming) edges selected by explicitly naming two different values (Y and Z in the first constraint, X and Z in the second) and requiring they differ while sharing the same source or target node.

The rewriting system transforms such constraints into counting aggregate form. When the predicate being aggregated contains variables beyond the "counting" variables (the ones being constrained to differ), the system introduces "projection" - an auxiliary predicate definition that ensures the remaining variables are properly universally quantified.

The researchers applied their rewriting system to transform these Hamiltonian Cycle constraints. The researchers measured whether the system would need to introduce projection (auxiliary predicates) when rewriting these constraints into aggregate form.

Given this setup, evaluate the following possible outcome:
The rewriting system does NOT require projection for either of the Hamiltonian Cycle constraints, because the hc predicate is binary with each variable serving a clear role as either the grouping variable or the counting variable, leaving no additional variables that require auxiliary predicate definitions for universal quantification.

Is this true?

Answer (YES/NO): NO